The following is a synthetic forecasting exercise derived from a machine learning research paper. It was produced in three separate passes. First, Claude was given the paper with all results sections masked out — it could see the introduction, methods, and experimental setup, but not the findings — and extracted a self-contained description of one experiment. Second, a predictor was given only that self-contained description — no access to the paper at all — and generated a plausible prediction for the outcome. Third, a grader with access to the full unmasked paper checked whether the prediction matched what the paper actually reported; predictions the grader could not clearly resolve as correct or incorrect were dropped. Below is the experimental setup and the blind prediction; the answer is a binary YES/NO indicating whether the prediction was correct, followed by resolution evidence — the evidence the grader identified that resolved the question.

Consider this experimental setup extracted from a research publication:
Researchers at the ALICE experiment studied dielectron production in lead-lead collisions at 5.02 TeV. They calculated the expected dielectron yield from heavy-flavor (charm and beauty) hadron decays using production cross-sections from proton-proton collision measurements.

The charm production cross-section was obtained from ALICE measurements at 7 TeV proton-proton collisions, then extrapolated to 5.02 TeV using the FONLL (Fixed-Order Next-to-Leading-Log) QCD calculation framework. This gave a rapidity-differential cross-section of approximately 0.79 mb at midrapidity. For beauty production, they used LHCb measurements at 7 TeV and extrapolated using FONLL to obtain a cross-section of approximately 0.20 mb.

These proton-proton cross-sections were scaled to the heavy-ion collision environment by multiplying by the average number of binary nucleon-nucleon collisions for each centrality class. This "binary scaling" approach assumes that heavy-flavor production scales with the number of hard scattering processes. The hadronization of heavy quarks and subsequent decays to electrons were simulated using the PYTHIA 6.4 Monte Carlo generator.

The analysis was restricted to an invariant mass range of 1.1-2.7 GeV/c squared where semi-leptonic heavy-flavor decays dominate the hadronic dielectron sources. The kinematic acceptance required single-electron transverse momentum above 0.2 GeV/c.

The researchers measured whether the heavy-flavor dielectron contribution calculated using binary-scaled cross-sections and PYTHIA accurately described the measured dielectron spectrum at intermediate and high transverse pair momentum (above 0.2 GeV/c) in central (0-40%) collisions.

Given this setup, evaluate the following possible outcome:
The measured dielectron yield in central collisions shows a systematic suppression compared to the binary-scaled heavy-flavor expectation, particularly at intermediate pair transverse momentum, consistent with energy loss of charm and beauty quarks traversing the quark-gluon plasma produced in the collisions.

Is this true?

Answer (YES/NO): NO